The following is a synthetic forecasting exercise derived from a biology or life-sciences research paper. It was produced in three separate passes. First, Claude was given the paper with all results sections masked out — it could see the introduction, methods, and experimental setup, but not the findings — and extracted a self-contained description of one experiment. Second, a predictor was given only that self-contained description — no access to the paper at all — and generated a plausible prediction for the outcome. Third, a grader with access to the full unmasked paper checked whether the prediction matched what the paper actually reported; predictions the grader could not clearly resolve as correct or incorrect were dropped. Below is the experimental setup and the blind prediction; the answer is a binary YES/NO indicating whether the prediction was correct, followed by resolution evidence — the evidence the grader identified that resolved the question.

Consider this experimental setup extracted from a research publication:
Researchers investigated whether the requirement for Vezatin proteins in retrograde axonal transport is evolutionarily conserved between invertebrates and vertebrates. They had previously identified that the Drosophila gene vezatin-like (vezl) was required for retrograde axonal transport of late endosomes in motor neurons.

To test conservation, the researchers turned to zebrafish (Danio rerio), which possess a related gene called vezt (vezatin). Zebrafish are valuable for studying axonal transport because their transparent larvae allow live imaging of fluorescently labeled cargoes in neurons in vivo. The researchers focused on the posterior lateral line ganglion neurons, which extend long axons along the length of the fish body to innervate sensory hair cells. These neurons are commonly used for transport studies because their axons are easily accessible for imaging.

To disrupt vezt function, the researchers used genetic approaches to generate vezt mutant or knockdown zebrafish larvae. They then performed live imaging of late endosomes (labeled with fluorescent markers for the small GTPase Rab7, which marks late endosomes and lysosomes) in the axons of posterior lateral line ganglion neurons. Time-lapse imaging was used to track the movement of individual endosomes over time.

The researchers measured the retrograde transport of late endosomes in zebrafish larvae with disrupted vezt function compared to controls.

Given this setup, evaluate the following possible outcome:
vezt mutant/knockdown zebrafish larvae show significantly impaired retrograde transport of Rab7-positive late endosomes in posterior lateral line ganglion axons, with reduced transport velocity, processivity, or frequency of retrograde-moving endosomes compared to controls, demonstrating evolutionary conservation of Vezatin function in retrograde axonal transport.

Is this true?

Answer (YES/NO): YES